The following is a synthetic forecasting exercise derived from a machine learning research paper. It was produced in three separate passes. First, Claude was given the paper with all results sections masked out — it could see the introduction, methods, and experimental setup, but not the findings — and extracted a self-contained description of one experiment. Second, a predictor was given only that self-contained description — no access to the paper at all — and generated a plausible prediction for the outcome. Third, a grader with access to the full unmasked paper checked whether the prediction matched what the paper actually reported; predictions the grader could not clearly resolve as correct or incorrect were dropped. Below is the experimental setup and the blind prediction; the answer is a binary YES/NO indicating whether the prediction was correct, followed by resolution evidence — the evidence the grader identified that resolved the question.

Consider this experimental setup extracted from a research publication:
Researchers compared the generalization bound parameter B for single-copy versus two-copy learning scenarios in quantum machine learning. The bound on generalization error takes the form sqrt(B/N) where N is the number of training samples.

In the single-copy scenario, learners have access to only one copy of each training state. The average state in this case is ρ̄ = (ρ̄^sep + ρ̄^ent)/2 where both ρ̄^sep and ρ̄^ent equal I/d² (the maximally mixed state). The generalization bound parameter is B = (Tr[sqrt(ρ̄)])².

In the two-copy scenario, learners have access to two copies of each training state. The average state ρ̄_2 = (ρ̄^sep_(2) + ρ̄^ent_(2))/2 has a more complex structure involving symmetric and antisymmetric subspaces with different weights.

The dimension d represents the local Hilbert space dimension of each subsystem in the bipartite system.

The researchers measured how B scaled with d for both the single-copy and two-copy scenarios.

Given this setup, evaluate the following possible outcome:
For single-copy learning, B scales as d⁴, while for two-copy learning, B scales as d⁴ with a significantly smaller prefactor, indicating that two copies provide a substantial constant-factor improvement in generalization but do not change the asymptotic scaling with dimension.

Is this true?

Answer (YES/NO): NO